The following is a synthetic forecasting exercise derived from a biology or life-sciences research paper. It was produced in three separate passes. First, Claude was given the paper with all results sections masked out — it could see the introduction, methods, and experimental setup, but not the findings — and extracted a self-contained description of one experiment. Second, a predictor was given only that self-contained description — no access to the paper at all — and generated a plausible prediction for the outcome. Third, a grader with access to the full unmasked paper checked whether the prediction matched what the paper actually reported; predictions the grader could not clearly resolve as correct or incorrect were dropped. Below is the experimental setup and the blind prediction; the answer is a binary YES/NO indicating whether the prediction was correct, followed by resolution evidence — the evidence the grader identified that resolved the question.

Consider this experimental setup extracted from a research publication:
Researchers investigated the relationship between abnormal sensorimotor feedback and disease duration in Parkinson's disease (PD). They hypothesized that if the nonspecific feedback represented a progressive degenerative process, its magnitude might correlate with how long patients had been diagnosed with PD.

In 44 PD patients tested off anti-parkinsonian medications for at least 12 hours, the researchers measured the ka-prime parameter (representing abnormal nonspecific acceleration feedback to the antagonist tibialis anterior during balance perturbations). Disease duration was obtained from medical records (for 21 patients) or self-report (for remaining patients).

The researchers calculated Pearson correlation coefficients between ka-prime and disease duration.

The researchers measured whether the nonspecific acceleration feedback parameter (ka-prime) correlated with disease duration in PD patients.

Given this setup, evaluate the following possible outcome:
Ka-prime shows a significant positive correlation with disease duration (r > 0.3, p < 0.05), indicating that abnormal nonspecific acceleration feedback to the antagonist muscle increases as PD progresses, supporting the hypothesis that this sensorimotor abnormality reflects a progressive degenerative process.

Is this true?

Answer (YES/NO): NO